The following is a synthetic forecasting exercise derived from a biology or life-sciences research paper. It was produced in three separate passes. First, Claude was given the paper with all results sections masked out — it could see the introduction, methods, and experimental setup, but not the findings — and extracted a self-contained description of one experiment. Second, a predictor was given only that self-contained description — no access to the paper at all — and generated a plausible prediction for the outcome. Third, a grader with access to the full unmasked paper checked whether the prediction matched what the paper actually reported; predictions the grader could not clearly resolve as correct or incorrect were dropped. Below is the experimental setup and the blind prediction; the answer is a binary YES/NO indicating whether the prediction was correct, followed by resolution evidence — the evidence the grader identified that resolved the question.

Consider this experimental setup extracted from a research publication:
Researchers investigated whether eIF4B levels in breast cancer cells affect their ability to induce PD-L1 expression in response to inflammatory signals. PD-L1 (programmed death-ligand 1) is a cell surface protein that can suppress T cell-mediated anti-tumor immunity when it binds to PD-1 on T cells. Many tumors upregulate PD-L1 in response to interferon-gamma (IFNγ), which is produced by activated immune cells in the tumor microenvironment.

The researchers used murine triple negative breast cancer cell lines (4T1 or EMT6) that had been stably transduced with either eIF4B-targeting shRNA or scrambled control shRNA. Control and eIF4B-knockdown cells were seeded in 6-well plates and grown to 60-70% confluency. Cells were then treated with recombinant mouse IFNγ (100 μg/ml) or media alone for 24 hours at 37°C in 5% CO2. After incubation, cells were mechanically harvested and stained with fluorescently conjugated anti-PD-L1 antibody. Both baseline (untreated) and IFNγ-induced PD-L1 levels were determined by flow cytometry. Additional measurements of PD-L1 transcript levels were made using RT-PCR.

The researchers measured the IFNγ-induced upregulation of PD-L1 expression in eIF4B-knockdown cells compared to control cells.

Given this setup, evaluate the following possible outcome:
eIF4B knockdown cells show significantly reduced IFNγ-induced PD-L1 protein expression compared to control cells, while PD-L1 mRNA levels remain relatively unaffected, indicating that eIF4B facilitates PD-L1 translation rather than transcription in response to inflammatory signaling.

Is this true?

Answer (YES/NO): NO